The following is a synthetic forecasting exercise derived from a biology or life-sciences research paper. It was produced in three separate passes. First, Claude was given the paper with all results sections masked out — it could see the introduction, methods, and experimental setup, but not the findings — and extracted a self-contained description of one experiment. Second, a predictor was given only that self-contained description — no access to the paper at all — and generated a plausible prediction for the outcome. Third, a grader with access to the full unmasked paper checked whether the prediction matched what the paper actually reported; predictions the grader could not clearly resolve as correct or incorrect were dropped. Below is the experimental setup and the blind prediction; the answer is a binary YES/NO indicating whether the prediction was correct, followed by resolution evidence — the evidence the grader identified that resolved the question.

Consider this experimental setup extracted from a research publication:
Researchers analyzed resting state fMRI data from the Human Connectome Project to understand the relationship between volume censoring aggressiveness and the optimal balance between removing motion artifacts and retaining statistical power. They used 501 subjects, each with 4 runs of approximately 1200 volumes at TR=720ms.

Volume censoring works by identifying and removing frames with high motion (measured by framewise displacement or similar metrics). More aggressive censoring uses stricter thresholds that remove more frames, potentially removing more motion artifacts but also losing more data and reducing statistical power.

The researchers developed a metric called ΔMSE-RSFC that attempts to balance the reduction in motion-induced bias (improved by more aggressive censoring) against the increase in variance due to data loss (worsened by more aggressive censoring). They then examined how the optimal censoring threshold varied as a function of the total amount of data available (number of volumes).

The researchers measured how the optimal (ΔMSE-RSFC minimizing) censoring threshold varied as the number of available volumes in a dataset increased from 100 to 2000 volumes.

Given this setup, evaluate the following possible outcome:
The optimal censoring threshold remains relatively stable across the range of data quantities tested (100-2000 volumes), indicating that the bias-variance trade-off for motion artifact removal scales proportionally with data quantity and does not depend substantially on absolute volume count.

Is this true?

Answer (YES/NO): NO